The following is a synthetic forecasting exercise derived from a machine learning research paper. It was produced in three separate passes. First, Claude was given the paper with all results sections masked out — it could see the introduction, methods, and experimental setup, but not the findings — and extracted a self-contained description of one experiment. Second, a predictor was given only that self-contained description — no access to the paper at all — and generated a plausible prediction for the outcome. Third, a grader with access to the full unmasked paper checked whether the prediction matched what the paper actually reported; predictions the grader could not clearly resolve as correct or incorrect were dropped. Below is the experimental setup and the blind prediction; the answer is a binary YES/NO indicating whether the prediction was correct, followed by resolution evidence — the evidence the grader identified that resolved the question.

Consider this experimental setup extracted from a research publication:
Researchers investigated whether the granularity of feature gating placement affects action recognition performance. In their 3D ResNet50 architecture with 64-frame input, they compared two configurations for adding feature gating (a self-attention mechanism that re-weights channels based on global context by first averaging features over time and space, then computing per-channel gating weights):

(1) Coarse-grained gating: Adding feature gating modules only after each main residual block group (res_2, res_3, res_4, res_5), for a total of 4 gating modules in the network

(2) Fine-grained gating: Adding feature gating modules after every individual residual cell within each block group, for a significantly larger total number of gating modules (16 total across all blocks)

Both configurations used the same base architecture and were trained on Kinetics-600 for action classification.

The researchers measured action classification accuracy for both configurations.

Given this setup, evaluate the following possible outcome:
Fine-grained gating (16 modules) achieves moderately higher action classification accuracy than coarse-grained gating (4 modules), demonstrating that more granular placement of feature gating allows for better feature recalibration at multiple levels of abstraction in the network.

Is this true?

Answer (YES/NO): NO